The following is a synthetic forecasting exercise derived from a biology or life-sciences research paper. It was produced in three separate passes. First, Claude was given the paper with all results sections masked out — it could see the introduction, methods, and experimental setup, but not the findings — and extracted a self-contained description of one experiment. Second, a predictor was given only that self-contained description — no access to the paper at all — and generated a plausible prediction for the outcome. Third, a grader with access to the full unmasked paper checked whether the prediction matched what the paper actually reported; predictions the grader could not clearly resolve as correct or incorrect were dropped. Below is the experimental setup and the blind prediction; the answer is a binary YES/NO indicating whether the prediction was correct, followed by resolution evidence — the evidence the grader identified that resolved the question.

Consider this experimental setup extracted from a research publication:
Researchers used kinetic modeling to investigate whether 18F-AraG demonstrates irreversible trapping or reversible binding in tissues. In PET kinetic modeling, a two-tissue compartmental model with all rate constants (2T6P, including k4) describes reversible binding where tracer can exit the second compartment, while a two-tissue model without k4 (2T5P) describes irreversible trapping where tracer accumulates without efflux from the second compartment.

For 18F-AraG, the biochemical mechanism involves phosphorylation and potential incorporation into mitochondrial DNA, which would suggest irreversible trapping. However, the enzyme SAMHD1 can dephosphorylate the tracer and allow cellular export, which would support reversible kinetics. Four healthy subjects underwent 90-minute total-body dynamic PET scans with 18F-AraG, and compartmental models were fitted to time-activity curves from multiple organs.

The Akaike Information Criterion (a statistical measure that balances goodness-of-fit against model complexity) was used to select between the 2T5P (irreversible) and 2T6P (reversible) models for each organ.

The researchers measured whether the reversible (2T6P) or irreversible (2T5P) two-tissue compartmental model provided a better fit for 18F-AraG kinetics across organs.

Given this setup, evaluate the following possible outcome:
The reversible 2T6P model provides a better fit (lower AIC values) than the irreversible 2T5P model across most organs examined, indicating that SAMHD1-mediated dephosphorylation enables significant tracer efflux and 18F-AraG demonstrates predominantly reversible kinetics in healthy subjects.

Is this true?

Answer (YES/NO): YES